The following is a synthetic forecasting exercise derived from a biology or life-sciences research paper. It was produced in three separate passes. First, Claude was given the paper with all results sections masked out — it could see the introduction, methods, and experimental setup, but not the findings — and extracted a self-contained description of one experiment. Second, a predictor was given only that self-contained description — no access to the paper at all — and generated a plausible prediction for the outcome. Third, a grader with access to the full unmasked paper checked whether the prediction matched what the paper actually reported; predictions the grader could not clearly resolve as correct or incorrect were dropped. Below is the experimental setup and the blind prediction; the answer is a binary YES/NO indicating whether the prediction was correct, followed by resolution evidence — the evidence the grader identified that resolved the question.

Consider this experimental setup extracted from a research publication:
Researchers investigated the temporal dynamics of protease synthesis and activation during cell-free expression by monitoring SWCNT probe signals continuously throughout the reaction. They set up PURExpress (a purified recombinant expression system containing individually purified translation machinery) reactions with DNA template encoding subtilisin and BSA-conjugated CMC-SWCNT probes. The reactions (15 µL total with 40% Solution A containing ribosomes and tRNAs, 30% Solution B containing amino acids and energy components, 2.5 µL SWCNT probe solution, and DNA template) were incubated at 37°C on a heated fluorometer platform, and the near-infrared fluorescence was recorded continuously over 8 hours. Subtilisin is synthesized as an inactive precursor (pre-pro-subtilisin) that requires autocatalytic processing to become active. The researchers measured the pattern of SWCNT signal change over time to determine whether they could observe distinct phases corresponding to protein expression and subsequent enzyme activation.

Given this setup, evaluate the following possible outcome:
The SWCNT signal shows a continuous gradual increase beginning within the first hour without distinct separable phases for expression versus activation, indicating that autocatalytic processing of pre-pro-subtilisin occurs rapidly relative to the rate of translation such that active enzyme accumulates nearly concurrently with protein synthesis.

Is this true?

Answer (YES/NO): NO